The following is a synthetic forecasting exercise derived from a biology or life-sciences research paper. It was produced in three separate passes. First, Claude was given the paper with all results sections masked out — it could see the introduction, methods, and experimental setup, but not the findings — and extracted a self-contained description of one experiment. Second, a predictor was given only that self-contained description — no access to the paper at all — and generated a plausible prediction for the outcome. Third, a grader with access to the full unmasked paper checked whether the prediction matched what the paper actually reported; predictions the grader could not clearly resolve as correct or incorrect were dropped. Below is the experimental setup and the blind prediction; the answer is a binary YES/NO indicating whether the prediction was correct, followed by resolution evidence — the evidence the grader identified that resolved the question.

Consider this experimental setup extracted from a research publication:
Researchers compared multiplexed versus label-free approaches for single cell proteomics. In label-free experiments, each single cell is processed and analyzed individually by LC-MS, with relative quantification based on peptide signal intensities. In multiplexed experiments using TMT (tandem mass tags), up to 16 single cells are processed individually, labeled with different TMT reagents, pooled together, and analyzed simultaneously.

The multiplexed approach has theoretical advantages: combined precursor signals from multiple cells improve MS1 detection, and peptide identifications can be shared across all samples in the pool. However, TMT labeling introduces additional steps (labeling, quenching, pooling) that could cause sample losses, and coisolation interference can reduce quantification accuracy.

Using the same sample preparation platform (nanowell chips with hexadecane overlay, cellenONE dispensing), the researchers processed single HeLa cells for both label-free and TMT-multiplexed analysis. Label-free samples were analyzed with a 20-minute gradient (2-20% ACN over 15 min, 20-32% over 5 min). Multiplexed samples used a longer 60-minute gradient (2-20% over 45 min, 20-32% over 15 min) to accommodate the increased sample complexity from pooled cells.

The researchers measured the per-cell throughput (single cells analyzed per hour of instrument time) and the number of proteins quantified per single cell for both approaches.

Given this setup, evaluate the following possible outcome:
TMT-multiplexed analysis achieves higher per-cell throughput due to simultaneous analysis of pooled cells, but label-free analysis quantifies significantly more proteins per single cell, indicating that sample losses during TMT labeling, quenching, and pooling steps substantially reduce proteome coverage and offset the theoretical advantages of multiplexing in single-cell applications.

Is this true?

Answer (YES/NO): NO